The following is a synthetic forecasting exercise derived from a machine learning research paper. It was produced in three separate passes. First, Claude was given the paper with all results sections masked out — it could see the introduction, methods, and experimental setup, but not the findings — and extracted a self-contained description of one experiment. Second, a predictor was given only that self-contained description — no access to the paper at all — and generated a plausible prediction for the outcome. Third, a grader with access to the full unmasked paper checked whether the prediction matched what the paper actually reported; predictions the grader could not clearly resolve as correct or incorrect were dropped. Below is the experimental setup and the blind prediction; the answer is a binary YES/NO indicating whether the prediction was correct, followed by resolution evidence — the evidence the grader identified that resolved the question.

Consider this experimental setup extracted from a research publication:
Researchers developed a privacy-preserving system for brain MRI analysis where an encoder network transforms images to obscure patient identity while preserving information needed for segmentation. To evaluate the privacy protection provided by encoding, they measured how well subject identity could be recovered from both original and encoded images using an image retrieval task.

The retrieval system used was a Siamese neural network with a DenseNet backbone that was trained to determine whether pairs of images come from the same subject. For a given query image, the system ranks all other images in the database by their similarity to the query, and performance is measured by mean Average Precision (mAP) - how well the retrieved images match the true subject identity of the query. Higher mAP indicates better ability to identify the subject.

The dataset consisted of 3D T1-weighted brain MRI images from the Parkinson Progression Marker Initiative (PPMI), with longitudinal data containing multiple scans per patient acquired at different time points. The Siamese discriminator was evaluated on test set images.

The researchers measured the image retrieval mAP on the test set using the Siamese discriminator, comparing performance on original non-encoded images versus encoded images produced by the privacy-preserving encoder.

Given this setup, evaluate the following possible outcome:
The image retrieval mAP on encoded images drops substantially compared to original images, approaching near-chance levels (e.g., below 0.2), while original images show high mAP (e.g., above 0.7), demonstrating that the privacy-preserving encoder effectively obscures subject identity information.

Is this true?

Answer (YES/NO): YES